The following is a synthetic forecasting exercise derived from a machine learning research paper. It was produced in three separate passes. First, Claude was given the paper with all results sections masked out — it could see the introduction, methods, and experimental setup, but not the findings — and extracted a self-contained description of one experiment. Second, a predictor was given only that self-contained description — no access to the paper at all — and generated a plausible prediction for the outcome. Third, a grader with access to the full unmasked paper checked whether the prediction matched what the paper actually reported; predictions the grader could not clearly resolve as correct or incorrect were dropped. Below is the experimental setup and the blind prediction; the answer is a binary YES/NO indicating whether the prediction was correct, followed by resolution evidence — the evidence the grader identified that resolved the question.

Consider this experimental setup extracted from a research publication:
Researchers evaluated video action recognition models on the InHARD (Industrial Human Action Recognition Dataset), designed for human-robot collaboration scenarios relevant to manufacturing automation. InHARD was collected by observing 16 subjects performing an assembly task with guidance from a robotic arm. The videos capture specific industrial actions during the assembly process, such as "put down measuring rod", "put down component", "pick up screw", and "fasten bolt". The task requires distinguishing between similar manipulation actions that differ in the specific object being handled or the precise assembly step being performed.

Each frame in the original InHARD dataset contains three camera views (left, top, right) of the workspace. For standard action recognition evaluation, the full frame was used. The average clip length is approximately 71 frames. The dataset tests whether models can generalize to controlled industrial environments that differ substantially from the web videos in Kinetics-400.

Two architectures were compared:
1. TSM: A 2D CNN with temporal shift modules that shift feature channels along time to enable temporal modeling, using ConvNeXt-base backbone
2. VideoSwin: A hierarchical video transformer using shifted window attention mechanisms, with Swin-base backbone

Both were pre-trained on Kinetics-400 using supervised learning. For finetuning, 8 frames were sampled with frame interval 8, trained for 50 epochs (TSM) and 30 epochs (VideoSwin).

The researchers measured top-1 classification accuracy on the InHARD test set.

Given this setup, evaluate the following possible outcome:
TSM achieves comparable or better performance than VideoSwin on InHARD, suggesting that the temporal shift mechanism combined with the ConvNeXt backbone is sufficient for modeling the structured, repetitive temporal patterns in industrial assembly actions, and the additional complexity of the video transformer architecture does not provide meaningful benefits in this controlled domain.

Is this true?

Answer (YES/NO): YES